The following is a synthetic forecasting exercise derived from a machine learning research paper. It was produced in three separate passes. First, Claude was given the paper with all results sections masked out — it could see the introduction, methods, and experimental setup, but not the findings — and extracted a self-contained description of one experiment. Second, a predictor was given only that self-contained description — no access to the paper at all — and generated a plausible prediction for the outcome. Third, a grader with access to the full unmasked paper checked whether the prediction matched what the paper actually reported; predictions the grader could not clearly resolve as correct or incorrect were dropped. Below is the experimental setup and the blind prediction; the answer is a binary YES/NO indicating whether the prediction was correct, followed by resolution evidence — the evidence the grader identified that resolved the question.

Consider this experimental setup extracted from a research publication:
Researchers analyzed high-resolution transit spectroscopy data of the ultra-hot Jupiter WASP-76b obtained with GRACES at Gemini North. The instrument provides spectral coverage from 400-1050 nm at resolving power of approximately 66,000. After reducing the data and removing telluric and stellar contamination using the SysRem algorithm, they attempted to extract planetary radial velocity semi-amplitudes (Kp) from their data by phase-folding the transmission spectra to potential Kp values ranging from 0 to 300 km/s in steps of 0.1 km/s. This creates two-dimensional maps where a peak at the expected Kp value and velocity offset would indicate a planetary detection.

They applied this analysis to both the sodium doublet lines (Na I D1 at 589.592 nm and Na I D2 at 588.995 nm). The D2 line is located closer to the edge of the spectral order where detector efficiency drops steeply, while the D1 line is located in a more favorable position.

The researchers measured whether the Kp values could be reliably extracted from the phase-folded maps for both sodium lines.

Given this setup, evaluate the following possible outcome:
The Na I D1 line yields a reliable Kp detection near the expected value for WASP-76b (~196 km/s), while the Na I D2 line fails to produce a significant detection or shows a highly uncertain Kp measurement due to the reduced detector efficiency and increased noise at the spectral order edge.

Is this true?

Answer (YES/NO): YES